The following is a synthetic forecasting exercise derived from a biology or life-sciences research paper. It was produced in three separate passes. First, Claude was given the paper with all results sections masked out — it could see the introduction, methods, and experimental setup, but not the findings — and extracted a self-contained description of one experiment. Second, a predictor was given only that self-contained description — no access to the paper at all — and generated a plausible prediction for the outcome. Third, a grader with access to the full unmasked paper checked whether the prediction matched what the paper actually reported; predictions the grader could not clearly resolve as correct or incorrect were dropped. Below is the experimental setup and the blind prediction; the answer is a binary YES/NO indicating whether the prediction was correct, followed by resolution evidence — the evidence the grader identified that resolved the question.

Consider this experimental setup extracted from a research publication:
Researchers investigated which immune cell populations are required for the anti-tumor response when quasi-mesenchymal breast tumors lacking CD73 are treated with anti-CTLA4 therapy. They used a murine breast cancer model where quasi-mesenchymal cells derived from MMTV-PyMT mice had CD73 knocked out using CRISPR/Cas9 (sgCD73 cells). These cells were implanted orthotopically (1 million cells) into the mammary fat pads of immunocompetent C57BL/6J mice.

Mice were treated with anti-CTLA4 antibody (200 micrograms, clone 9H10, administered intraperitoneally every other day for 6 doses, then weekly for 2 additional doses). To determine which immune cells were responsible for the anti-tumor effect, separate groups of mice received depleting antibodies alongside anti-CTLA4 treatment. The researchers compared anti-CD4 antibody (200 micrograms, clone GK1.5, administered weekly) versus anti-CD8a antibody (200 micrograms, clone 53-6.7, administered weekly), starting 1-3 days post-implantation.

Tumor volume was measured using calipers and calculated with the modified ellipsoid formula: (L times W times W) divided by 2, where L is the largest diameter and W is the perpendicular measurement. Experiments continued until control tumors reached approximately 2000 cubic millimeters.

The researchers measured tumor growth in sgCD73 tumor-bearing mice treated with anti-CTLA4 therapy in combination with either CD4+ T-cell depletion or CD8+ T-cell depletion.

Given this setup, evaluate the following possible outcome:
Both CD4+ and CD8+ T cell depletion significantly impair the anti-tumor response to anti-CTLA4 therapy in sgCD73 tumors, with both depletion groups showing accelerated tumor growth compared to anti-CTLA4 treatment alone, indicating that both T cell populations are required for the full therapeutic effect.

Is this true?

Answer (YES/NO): NO